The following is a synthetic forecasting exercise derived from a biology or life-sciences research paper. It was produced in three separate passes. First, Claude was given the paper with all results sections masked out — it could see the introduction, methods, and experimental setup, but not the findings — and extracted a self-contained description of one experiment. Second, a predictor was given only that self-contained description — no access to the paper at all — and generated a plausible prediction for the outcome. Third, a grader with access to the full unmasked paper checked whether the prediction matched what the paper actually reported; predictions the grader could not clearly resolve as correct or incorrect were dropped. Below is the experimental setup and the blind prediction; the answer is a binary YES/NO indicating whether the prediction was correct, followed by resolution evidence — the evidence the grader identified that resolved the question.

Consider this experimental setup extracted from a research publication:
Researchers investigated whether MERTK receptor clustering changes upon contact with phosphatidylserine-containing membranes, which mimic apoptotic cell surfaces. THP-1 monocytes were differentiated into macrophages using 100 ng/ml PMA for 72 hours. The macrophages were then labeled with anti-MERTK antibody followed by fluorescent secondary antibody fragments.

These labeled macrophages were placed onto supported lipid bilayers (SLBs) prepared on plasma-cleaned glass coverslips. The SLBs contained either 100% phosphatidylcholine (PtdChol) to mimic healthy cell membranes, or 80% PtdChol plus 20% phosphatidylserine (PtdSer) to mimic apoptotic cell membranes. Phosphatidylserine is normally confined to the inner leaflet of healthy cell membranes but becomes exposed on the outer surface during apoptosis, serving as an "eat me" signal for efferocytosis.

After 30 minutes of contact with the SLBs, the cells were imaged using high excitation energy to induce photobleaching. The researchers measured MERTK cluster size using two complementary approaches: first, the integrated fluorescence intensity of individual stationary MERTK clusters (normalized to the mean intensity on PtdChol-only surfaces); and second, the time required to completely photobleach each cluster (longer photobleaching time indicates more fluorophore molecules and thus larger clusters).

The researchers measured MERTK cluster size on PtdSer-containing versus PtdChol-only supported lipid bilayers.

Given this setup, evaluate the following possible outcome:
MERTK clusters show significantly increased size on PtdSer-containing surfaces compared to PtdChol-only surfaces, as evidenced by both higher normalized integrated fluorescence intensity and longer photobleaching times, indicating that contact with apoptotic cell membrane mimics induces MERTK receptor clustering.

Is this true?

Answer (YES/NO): YES